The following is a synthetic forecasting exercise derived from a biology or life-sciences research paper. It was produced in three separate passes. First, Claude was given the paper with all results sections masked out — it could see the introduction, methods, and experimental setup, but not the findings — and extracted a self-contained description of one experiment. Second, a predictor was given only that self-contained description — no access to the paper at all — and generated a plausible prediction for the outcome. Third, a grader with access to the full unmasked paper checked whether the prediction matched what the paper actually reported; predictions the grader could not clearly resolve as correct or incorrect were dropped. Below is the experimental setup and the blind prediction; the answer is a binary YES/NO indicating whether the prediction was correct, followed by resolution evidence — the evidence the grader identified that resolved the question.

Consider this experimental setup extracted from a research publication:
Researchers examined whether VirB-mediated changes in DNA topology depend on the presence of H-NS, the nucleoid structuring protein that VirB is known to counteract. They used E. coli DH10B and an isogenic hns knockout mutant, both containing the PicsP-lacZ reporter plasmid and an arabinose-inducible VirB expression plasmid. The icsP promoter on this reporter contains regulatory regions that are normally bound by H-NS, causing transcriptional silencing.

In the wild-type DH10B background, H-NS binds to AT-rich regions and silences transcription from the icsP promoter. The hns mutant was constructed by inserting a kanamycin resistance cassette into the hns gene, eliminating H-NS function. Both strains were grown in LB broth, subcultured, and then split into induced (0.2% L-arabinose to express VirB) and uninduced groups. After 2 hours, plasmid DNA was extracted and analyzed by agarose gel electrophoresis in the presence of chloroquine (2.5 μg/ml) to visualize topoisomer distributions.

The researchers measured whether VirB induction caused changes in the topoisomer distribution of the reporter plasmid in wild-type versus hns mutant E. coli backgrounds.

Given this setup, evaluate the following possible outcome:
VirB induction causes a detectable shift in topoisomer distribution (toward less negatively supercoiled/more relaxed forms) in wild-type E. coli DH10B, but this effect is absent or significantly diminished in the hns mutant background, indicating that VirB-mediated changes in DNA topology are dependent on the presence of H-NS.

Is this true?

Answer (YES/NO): NO